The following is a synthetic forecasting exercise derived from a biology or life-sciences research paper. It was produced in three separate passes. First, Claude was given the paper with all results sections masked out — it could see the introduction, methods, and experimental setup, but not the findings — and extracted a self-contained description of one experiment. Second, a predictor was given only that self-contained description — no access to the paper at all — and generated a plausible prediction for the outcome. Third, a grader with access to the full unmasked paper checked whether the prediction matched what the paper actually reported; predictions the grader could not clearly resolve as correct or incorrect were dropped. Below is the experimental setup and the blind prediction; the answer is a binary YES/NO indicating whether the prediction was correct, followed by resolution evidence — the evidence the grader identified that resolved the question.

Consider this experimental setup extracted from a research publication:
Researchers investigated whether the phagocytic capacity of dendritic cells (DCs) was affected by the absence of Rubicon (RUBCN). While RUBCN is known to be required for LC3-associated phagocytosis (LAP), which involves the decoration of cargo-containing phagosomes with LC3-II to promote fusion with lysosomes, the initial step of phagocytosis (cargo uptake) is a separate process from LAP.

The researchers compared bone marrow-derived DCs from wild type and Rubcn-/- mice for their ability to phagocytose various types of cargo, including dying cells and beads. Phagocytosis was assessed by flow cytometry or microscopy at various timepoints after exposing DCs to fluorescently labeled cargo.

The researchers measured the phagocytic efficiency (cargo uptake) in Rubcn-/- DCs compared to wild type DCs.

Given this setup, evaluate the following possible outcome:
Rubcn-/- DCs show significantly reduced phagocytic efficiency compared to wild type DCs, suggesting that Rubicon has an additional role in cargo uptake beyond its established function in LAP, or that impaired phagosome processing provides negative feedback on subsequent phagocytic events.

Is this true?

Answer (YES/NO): NO